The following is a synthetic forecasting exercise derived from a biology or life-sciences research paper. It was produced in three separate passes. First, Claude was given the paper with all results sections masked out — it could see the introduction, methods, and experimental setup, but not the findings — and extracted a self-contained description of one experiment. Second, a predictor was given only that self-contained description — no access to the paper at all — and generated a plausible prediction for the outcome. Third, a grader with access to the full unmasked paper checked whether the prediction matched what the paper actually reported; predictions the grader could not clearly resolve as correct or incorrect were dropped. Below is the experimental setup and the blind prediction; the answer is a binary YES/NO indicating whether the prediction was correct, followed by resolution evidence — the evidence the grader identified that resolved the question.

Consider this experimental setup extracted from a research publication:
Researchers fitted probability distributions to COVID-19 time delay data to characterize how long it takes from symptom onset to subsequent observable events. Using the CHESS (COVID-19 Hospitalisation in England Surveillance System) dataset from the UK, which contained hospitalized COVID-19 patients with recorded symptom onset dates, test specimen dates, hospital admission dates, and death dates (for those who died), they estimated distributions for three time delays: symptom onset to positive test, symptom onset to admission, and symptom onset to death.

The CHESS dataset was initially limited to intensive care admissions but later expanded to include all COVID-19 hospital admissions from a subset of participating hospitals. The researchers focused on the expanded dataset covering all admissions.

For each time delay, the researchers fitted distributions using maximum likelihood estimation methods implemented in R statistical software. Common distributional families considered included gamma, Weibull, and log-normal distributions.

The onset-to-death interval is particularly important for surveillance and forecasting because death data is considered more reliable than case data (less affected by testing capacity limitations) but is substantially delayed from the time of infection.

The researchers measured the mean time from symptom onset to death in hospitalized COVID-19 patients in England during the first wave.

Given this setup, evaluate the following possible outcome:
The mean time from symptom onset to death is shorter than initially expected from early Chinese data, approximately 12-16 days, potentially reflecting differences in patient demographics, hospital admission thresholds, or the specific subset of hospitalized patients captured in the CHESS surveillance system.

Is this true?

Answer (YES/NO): NO